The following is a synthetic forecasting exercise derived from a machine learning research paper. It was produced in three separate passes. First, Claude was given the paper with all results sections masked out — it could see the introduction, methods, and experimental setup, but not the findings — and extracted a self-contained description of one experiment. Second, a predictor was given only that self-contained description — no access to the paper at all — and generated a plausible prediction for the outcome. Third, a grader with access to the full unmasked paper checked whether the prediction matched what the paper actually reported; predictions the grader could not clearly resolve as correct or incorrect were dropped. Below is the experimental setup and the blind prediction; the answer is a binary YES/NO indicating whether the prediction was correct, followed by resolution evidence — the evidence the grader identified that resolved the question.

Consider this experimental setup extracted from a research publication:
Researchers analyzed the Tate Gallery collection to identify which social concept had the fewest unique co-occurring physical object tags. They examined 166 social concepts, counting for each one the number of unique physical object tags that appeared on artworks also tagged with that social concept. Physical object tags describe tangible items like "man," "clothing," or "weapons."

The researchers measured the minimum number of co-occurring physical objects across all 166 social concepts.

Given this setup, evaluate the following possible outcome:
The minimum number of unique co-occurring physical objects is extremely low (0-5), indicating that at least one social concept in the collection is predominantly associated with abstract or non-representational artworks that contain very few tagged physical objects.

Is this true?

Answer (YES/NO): NO